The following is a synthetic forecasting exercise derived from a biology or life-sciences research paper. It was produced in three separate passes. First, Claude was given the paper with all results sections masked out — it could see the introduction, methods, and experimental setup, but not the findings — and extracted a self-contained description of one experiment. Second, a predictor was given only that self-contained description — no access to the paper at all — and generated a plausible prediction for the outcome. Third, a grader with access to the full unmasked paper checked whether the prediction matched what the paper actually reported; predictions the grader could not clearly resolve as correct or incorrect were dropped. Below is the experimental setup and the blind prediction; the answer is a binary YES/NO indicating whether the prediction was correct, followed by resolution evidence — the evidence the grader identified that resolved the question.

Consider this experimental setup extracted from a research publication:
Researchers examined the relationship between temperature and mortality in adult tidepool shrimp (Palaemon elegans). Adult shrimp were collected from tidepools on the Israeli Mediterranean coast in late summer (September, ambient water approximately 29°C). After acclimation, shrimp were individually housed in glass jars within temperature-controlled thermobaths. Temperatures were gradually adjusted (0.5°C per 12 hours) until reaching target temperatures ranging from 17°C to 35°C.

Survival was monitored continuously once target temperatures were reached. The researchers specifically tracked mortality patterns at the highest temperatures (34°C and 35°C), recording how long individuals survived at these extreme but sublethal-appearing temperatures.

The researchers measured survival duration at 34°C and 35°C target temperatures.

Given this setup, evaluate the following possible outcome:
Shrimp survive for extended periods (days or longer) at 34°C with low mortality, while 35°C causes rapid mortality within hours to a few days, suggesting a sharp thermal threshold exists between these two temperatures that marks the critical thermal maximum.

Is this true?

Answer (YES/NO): NO